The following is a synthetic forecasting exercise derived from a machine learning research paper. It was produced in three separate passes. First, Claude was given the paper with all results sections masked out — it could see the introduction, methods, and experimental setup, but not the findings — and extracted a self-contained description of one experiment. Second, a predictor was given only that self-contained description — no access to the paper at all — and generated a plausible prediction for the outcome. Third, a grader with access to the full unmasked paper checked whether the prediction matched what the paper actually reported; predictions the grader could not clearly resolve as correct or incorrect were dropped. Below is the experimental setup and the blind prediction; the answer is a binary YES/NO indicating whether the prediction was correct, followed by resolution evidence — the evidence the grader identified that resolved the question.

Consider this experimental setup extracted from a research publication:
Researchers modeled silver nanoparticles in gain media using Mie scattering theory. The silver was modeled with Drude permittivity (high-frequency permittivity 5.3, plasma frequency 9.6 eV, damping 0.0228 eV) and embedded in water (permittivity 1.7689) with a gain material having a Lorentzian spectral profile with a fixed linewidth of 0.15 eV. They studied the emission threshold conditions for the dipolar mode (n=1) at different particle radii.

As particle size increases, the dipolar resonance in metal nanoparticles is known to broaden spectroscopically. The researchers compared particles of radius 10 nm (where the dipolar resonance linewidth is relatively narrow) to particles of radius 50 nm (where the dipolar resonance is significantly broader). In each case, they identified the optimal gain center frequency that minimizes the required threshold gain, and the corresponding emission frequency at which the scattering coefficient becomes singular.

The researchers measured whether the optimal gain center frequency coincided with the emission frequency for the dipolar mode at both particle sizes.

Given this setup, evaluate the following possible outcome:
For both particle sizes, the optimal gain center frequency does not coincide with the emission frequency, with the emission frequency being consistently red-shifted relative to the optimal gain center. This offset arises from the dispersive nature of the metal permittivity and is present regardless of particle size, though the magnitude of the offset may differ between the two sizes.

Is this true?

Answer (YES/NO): NO